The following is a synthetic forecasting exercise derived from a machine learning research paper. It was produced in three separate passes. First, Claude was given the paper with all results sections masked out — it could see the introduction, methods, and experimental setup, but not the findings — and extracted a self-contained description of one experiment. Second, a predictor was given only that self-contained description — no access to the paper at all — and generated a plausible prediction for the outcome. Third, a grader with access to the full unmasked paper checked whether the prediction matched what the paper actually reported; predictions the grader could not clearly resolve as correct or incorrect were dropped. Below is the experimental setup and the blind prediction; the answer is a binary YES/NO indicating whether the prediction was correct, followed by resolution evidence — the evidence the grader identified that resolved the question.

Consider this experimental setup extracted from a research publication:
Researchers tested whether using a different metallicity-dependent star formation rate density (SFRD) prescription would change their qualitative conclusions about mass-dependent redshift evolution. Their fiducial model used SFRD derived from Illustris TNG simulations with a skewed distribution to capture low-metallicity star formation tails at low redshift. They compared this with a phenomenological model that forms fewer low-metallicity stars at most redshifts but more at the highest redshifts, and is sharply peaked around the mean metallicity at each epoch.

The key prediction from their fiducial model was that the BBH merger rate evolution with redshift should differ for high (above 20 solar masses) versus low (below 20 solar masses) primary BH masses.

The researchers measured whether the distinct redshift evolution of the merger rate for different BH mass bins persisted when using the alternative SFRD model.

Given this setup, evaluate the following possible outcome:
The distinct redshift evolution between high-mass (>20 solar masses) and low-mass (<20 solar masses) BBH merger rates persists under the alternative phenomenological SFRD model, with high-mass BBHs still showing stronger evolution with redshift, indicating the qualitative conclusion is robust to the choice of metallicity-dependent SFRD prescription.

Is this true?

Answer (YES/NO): NO